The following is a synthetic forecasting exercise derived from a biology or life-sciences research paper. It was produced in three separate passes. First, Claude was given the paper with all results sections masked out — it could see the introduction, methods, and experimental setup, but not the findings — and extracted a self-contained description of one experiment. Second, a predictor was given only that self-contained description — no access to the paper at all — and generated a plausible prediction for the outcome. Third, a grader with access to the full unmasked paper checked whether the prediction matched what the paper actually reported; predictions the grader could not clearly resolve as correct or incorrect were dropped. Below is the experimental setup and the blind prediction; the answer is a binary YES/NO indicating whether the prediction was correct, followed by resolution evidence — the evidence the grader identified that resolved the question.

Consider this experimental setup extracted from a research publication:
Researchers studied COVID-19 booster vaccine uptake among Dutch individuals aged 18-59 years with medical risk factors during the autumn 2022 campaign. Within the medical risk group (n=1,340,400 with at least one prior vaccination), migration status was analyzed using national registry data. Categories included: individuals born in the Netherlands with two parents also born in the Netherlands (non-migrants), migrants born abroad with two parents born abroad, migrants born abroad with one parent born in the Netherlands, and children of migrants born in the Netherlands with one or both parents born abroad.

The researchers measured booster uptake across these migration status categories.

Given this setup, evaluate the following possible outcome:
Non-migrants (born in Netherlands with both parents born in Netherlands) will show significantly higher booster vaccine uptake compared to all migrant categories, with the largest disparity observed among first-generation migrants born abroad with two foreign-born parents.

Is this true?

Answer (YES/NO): NO